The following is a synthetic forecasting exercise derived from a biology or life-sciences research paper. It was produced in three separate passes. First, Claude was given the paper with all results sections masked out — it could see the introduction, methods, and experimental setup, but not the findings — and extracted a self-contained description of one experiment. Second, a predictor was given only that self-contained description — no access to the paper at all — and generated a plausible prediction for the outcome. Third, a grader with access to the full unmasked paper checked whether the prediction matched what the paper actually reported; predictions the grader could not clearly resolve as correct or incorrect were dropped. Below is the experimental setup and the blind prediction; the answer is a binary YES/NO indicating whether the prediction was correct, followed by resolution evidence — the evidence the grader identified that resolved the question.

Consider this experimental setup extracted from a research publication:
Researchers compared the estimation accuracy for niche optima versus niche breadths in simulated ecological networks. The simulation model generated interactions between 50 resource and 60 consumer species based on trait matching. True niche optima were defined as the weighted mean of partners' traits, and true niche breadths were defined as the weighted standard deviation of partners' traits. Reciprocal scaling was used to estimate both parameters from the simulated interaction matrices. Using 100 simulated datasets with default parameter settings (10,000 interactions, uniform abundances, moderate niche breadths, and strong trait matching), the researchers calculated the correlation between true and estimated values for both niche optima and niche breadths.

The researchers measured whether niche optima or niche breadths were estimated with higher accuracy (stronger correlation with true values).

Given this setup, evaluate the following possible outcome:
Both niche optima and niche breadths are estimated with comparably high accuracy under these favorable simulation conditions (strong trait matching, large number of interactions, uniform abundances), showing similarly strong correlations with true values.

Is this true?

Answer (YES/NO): NO